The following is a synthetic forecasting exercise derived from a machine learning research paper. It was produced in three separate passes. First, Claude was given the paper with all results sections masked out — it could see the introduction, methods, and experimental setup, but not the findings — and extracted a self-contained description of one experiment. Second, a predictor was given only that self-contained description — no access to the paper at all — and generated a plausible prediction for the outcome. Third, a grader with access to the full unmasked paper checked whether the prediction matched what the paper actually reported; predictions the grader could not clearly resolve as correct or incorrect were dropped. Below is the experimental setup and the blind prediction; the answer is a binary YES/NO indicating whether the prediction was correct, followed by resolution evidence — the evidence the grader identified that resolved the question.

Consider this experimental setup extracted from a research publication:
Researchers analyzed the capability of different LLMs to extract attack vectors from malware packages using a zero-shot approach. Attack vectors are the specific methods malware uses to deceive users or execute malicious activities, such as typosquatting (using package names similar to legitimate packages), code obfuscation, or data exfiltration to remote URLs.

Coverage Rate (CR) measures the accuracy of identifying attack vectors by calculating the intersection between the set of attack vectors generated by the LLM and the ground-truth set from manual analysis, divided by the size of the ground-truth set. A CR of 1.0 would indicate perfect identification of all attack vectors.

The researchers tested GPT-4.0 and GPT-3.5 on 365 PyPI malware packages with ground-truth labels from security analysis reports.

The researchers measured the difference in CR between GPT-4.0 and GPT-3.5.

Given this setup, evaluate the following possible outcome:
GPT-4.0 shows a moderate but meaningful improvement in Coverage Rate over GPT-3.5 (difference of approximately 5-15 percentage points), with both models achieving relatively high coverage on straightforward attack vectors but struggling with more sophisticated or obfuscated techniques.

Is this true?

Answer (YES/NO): NO